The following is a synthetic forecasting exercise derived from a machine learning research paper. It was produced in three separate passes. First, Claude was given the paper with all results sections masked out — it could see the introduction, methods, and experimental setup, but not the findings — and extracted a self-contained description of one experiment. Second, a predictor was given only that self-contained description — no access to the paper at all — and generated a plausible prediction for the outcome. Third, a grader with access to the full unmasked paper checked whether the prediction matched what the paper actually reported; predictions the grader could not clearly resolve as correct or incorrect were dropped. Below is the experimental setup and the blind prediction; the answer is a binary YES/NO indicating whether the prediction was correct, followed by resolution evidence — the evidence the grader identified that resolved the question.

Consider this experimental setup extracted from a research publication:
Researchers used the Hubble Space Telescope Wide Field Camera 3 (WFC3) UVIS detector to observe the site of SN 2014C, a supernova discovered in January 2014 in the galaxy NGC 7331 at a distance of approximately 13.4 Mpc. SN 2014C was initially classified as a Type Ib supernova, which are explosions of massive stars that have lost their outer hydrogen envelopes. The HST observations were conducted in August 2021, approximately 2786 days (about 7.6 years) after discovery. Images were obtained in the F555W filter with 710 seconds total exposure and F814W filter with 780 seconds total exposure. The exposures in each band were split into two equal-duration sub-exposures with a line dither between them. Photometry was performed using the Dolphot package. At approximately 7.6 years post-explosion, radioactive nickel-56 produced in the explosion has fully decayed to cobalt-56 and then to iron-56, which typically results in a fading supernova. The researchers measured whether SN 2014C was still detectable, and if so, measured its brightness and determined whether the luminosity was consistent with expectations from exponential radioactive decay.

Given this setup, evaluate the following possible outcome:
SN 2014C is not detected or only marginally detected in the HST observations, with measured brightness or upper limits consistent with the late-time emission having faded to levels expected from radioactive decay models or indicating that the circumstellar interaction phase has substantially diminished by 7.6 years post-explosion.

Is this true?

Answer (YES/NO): NO